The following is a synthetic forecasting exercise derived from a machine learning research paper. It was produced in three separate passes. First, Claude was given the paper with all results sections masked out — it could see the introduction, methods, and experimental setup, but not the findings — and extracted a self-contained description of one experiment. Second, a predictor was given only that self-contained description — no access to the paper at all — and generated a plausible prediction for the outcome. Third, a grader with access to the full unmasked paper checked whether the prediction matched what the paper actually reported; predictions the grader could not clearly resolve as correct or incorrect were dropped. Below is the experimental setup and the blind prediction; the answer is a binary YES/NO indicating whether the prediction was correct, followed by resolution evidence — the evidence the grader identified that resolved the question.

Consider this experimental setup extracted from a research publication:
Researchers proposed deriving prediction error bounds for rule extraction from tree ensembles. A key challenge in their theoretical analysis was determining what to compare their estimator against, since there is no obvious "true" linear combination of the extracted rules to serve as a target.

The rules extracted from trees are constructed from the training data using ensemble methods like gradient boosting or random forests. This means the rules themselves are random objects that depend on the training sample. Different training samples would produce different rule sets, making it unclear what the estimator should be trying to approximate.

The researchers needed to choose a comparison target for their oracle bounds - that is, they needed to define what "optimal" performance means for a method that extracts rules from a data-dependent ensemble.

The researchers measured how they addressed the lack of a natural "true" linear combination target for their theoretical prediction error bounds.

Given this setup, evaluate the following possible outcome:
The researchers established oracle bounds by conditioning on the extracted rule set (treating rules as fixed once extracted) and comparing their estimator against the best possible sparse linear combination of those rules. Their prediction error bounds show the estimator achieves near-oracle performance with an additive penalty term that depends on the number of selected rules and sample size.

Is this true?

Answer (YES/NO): YES